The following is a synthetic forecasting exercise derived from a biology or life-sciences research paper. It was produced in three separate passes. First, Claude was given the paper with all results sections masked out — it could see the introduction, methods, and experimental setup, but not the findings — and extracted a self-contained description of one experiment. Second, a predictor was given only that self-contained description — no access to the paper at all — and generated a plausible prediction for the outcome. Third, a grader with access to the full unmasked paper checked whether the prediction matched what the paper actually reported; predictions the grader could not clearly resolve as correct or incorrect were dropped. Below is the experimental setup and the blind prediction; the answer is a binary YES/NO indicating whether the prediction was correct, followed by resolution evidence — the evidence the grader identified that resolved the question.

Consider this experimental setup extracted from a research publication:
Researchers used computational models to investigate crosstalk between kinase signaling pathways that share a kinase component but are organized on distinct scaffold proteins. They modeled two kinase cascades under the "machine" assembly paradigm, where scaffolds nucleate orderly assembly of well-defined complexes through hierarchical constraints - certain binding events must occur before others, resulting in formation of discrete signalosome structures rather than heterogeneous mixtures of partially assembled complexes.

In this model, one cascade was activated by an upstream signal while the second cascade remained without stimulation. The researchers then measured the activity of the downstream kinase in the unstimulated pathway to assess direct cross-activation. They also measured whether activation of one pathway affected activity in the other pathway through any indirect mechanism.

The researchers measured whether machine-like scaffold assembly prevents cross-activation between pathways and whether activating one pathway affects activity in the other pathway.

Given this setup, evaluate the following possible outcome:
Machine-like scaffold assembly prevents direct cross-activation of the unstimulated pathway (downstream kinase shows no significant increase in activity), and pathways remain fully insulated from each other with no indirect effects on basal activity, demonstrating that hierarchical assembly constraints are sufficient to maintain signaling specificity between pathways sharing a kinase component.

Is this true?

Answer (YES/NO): NO